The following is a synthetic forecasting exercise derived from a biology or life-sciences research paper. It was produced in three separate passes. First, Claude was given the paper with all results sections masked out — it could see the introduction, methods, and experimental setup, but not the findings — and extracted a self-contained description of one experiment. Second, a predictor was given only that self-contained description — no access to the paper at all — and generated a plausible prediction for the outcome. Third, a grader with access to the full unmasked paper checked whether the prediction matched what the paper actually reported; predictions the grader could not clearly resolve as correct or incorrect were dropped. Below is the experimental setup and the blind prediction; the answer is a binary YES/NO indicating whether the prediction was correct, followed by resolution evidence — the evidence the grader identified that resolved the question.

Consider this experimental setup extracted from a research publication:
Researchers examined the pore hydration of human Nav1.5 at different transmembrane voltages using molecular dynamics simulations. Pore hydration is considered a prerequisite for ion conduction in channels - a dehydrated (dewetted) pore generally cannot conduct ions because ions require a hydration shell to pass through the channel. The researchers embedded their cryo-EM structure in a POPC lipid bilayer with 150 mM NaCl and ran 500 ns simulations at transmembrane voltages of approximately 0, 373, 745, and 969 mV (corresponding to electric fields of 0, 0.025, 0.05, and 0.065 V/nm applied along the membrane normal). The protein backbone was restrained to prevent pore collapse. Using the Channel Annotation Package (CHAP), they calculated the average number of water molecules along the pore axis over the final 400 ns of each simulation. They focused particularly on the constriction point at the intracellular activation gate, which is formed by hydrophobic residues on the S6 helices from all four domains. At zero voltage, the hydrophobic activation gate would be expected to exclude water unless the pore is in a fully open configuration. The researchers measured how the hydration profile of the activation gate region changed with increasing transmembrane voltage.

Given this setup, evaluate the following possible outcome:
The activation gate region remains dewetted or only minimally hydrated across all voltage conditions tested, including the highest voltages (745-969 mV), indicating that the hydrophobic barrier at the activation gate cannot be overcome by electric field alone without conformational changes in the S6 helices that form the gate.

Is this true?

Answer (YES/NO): NO